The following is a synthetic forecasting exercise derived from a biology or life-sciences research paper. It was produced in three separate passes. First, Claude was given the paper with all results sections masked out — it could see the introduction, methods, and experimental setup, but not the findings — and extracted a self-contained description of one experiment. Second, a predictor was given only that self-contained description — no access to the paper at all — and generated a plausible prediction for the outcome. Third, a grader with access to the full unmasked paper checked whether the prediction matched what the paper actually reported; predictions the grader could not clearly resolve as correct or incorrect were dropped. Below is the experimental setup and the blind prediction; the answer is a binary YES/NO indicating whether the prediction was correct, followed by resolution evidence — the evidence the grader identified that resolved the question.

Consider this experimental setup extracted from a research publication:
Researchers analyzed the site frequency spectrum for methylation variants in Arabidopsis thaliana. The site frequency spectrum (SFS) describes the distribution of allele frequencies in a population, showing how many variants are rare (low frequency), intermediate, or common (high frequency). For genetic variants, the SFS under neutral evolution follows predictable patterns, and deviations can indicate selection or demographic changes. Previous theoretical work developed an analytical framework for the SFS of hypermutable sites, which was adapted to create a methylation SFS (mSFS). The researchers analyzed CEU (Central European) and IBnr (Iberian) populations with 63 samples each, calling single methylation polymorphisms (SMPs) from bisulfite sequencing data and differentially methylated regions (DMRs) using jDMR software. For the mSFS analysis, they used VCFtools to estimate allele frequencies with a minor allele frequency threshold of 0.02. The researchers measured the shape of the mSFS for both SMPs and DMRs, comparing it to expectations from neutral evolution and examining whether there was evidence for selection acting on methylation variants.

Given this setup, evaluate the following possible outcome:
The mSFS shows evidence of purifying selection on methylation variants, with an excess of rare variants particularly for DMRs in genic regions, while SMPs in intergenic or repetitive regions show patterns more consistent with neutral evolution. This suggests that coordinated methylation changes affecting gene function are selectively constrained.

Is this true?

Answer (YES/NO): NO